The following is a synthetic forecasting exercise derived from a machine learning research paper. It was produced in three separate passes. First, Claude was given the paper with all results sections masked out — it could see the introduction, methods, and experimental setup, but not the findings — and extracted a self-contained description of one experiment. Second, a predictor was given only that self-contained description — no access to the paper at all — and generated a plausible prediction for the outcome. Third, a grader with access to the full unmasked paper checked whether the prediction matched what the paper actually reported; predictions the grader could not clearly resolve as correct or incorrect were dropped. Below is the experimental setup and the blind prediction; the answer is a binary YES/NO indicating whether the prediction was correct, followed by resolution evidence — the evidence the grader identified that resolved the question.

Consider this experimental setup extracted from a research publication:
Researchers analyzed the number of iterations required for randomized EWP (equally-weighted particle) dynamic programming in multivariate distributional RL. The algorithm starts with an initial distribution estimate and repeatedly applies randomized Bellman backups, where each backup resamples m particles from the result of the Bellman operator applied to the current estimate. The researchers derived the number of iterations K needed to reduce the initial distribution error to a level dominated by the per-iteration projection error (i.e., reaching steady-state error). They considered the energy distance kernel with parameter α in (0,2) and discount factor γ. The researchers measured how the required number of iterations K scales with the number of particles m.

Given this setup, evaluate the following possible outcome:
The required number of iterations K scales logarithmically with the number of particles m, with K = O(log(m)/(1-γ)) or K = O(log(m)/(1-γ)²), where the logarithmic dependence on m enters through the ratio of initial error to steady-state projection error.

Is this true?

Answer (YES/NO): YES